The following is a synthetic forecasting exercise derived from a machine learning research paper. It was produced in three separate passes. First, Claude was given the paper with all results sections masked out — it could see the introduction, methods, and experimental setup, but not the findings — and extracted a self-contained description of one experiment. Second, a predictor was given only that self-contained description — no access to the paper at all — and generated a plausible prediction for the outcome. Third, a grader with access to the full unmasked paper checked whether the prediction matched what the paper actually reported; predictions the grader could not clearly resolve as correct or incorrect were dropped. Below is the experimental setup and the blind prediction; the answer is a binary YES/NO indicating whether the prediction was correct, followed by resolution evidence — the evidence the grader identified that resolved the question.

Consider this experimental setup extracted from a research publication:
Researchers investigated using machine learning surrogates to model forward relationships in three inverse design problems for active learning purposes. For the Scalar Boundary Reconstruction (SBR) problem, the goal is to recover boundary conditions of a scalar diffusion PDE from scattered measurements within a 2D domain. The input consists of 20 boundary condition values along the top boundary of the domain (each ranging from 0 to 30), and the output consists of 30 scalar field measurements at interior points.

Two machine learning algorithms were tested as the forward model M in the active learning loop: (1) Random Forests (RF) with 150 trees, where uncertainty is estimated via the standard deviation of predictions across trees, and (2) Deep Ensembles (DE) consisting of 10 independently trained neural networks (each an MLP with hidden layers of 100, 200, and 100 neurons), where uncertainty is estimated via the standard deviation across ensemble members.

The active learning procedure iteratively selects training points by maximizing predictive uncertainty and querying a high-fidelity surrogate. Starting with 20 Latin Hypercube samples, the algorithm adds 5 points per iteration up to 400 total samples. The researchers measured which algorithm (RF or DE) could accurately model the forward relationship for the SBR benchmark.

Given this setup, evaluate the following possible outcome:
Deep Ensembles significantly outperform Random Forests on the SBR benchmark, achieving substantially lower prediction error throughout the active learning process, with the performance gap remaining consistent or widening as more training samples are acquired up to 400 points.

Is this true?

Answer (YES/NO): NO